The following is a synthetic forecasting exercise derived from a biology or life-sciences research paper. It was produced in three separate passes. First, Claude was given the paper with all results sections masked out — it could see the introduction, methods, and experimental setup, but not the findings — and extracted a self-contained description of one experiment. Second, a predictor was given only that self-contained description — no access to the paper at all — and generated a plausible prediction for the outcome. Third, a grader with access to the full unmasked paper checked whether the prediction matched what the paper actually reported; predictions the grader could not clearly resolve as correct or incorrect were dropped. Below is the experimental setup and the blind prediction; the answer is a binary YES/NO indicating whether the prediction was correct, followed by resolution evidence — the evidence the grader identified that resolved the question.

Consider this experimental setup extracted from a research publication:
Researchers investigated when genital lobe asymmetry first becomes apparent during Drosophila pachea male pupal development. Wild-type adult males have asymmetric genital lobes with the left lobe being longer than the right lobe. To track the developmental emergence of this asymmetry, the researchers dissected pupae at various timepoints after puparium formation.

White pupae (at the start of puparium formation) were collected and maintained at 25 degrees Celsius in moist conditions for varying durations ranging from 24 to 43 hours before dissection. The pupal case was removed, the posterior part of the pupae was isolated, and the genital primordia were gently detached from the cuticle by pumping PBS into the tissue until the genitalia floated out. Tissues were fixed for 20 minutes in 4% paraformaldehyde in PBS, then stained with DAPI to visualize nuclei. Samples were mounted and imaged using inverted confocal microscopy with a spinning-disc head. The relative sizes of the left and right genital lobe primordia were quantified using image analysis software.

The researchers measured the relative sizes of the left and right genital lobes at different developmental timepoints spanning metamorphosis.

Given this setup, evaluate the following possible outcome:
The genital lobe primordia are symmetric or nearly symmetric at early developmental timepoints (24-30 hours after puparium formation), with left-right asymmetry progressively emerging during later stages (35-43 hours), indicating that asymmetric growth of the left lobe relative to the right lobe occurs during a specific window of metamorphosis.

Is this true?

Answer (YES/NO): YES